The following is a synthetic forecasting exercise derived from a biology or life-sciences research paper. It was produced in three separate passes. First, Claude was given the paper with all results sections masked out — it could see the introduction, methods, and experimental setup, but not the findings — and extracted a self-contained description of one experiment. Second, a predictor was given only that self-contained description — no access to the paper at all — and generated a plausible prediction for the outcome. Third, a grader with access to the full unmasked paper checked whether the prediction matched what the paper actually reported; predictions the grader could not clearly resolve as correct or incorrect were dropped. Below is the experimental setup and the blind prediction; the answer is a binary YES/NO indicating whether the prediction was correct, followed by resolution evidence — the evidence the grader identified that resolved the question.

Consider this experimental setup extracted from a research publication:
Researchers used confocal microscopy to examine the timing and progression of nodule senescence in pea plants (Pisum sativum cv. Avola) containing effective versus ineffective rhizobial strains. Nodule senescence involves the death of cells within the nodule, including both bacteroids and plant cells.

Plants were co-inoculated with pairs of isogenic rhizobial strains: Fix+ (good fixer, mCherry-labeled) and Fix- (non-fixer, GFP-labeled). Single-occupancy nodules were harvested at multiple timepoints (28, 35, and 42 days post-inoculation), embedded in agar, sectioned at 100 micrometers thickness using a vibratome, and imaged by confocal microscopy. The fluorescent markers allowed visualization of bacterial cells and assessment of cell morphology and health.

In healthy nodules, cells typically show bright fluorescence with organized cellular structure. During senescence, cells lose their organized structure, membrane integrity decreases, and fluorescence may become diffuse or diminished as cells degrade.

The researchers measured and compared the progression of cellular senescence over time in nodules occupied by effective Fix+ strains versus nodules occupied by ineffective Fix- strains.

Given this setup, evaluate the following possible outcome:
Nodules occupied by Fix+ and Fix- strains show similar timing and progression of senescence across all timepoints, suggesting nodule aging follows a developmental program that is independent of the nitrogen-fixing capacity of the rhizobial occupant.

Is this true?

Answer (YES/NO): NO